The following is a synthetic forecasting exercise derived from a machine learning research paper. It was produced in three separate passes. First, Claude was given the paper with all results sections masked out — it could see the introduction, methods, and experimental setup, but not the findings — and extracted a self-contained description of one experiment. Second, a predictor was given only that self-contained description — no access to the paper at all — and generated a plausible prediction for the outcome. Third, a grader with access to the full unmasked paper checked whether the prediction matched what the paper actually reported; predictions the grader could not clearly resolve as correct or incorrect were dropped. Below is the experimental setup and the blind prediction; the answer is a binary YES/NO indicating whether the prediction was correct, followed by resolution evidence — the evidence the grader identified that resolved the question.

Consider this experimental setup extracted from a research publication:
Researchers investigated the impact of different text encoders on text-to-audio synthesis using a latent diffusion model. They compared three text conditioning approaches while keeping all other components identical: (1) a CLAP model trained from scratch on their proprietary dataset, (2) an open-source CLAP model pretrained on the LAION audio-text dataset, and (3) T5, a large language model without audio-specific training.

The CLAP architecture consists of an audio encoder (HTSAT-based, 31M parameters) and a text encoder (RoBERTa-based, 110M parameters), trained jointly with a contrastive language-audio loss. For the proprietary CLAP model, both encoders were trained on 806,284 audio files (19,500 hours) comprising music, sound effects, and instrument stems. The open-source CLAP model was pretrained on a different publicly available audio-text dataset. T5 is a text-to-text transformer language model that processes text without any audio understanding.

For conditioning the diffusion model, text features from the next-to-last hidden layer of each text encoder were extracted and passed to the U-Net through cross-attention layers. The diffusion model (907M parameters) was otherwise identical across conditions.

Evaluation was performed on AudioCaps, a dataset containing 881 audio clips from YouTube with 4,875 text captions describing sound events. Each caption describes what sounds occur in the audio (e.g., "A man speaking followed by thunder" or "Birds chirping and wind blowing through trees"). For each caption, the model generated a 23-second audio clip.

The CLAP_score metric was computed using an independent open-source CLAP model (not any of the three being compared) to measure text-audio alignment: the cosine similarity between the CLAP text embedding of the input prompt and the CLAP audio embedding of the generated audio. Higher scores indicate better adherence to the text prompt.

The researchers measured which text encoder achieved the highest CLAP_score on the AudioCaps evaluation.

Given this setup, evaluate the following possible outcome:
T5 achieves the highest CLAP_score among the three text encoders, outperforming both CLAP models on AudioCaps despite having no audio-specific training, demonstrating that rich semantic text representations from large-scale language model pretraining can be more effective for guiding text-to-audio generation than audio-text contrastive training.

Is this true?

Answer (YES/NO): NO